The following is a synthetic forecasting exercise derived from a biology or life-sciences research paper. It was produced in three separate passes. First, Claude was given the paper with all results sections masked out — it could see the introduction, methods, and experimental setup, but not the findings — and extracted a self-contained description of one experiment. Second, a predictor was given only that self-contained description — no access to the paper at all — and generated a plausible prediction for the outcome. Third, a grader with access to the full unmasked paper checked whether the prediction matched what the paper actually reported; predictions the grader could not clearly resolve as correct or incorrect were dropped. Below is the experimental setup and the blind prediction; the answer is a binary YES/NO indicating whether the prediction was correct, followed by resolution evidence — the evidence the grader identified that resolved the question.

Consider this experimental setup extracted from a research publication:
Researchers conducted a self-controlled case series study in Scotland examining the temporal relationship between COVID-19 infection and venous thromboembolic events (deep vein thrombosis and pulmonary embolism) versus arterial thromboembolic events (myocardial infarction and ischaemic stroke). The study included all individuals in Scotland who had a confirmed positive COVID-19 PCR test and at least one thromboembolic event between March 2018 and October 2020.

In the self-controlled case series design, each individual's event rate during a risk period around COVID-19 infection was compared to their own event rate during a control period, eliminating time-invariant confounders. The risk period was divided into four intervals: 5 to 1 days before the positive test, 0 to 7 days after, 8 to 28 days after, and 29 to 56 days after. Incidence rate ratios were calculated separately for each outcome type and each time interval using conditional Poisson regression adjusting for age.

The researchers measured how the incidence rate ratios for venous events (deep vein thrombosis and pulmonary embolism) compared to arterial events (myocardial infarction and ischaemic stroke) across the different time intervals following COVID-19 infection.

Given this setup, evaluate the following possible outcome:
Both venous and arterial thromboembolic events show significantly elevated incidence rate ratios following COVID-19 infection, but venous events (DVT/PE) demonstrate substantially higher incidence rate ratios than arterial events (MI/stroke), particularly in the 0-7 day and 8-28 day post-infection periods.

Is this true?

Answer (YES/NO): YES